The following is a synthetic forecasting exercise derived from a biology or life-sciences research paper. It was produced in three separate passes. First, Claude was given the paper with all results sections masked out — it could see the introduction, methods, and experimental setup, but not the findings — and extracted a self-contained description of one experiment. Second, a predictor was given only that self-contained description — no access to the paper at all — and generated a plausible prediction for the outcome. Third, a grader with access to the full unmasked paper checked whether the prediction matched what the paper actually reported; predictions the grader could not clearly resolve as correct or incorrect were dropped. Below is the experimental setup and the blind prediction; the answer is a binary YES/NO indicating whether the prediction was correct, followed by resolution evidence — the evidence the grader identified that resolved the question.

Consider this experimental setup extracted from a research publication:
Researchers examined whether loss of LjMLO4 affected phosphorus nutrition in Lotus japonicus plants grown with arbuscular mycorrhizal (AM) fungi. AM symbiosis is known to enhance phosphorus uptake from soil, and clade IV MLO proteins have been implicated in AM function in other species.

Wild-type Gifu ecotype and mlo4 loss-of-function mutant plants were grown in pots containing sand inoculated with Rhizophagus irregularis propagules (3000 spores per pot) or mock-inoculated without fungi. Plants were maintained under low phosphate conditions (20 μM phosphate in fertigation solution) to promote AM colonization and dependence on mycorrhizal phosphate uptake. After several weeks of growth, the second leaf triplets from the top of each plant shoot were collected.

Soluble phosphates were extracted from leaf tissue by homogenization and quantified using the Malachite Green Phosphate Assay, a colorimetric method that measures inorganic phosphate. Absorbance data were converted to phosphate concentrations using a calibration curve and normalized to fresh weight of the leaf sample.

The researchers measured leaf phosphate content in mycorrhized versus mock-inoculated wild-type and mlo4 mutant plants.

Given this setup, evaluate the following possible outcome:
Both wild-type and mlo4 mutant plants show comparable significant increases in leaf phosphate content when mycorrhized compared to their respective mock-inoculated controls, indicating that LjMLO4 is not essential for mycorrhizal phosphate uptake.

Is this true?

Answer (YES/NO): NO